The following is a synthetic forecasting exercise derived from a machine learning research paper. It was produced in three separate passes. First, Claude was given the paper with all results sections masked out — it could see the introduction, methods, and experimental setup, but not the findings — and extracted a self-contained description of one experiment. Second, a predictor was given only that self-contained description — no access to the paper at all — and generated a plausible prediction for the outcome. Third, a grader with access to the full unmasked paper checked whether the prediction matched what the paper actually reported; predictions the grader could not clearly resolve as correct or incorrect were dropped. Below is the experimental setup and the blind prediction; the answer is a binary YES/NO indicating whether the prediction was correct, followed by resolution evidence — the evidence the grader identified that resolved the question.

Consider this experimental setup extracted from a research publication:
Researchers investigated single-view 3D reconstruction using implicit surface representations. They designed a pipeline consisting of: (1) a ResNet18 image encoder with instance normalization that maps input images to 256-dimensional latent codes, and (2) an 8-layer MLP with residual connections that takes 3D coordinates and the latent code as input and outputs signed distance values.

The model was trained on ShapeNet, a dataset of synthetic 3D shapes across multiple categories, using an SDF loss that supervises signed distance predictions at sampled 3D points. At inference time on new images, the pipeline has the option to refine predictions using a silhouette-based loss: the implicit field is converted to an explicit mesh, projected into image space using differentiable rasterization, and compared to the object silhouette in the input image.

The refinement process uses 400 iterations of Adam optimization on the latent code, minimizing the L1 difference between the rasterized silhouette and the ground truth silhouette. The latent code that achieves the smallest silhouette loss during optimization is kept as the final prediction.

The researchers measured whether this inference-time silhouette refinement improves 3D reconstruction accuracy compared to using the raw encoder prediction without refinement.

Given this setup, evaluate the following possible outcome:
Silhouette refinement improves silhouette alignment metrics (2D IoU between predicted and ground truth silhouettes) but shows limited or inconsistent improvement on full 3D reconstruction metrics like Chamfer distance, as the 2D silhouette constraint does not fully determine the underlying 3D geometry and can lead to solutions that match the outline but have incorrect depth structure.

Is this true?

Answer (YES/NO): NO